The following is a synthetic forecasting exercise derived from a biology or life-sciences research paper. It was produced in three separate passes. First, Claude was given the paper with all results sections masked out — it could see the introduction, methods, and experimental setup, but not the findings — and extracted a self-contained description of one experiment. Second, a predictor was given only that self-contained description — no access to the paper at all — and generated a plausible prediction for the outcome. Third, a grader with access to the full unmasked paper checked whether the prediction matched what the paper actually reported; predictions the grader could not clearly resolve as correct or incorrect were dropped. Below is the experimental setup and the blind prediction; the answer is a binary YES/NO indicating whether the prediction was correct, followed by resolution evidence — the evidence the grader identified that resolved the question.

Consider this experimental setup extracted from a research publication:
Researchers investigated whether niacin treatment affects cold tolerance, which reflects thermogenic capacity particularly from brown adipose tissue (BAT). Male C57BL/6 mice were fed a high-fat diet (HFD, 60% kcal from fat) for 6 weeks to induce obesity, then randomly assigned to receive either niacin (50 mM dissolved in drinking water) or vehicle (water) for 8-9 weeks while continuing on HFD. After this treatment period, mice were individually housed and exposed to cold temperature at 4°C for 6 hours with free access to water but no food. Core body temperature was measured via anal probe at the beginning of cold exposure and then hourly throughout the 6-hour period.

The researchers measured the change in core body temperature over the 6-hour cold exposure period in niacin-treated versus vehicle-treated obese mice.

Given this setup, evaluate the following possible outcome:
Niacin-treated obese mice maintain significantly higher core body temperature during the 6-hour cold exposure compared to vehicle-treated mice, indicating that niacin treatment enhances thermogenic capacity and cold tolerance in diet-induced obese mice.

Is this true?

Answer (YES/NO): YES